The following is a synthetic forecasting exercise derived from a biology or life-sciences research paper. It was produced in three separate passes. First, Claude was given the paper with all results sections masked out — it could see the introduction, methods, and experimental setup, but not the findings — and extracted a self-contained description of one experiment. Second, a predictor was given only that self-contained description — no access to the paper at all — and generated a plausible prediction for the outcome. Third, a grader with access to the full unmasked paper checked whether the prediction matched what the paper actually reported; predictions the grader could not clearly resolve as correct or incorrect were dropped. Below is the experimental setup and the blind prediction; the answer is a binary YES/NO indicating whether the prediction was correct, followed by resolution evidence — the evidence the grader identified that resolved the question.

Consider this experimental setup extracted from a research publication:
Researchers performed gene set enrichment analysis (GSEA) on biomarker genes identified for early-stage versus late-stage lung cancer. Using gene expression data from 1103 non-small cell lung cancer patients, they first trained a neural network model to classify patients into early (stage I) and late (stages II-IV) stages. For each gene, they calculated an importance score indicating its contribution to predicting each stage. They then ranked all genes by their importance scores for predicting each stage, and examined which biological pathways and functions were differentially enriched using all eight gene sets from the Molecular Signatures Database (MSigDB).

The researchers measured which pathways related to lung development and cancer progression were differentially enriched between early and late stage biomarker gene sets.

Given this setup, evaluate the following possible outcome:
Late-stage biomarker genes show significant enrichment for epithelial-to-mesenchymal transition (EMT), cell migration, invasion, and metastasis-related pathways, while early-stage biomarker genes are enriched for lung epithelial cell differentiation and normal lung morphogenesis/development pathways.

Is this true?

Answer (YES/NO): NO